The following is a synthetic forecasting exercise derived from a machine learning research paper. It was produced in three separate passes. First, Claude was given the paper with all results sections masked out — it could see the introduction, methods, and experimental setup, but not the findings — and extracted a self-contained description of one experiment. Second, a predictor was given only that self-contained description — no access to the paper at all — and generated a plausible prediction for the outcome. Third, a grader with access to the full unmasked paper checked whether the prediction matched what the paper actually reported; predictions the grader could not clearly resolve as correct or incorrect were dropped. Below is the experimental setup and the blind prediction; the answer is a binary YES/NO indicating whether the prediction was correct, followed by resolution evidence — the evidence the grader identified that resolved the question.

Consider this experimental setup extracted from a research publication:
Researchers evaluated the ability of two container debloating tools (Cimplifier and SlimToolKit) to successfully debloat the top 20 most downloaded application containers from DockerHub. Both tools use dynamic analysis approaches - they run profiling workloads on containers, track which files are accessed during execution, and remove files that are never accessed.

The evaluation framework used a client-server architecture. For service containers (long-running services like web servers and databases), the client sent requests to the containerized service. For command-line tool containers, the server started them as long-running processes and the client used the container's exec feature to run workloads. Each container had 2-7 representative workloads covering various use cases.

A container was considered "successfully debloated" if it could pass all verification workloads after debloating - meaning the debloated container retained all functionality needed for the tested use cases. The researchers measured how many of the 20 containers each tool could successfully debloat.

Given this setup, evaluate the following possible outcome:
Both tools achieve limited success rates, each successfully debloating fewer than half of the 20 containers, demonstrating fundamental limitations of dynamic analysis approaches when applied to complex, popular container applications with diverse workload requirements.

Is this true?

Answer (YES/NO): YES